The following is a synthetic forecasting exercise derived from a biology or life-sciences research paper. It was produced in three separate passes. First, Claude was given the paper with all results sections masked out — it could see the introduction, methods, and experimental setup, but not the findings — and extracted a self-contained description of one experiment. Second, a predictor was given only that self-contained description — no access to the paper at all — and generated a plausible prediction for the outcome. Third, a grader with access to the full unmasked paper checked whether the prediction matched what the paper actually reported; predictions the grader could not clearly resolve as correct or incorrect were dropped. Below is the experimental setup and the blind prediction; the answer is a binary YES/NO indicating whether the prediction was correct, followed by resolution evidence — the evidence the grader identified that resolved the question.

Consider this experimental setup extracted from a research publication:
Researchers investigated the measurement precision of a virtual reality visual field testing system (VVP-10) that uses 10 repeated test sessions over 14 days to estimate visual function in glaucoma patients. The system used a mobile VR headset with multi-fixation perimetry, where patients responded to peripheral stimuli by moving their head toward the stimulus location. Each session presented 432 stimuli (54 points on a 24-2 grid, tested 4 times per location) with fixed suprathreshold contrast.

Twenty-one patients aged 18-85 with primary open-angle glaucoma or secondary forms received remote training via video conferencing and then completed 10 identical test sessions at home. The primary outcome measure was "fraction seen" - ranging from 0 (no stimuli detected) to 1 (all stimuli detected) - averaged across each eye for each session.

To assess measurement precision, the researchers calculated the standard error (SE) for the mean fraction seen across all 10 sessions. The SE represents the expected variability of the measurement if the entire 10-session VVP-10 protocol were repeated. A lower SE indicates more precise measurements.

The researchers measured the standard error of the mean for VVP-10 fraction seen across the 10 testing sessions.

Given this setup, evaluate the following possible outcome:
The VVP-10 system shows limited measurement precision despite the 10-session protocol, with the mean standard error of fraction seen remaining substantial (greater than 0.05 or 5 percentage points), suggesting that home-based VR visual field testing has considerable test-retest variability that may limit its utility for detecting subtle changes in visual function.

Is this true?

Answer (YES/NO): NO